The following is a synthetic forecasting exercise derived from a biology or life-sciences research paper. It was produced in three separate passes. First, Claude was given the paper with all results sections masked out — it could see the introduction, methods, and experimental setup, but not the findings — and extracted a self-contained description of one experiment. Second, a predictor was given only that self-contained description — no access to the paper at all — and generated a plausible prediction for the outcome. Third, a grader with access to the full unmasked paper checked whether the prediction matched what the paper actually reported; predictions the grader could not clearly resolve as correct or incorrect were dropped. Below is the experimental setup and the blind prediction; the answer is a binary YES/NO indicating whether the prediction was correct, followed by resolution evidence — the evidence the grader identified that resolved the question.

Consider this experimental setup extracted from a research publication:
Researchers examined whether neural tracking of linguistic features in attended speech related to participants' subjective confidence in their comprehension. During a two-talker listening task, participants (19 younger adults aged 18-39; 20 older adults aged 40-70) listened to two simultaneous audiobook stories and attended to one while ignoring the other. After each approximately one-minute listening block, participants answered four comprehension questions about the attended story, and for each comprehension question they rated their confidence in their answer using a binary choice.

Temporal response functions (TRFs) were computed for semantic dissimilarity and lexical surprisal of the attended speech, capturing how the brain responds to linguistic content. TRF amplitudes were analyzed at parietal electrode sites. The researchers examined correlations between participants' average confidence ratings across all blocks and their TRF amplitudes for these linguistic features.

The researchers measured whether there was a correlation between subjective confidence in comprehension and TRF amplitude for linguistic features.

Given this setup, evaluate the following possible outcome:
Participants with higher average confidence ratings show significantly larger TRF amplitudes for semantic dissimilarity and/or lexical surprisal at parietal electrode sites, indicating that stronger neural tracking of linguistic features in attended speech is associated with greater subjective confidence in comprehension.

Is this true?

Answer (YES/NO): NO